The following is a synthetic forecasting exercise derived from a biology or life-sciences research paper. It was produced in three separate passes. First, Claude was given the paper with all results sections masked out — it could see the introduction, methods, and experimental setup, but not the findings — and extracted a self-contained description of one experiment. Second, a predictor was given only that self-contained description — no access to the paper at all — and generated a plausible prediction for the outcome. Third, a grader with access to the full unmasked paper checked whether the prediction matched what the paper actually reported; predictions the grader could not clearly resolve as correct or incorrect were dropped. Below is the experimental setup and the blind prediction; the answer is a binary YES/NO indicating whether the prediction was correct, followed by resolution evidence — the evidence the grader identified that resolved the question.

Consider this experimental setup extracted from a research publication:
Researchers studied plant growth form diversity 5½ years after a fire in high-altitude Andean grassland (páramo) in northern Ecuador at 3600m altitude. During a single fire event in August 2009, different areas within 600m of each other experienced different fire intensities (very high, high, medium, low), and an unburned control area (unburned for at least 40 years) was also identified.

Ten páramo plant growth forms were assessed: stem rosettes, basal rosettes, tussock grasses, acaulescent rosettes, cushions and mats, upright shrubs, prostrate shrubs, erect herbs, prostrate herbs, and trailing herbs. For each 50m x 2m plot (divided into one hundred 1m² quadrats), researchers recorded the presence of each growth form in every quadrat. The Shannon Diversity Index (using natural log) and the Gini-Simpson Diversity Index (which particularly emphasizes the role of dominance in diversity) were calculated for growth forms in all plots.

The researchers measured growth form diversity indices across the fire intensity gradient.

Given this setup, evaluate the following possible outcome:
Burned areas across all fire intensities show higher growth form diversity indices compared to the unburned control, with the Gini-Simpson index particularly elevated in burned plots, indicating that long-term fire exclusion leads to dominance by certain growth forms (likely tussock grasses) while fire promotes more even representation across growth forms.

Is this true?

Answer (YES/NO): NO